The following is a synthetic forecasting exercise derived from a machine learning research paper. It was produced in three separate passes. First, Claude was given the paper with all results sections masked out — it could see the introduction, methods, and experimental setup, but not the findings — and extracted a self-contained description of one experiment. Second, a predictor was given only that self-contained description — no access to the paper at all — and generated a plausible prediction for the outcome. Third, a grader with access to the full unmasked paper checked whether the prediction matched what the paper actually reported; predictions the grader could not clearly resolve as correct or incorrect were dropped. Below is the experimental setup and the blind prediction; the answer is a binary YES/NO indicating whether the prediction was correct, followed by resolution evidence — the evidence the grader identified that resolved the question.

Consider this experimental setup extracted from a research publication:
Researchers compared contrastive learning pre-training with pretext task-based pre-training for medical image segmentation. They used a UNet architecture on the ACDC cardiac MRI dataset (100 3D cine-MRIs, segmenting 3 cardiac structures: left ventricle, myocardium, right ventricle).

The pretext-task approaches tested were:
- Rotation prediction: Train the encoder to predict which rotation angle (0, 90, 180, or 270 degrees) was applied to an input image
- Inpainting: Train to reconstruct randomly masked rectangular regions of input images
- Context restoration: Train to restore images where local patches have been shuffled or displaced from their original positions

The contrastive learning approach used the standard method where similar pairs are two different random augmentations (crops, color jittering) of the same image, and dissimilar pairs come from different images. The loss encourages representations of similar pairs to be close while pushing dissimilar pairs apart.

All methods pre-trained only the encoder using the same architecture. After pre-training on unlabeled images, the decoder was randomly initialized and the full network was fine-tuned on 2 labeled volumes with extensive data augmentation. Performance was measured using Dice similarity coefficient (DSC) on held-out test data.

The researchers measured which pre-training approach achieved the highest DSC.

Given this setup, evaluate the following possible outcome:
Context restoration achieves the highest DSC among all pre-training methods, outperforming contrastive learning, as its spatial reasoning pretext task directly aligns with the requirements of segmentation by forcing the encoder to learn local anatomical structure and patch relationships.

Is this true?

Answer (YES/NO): NO